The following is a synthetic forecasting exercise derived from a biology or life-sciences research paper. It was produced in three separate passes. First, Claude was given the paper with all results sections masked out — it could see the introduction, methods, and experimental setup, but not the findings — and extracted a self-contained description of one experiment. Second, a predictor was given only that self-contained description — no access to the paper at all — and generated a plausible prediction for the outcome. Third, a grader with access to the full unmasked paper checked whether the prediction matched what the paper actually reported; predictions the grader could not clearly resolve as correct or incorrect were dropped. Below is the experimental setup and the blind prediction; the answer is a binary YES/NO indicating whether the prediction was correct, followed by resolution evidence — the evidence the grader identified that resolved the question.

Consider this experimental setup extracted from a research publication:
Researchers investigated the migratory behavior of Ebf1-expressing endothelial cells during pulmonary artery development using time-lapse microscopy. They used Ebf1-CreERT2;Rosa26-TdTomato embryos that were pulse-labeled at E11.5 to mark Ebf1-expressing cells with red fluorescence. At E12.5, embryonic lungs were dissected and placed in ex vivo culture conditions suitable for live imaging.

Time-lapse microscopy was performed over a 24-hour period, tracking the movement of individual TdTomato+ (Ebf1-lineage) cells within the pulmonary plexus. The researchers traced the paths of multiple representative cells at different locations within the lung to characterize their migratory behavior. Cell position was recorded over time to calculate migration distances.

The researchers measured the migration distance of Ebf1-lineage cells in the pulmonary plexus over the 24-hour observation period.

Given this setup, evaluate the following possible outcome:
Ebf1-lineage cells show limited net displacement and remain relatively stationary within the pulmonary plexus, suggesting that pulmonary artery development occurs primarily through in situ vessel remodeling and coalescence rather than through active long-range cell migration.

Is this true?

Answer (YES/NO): NO